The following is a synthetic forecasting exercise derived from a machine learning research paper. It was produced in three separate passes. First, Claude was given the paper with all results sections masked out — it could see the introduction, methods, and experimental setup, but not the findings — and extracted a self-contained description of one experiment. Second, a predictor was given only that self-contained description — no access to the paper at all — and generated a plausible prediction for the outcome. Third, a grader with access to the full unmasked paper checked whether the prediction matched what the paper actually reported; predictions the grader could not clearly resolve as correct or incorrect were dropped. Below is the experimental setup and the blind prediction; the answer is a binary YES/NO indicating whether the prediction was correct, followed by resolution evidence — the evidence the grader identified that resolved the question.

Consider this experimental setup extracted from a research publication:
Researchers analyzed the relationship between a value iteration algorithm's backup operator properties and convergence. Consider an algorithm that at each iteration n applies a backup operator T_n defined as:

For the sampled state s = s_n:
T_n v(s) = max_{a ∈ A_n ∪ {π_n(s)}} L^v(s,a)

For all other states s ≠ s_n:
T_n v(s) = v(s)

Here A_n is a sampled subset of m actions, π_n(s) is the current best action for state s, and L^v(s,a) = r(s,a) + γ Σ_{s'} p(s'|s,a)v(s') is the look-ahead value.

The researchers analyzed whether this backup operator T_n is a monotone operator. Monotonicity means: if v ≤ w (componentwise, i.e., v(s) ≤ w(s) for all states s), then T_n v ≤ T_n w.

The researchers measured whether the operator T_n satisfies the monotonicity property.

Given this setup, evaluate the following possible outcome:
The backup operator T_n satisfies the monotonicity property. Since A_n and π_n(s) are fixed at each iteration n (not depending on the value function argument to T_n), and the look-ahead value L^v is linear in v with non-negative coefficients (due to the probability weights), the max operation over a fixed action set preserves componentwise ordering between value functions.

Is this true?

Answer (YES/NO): YES